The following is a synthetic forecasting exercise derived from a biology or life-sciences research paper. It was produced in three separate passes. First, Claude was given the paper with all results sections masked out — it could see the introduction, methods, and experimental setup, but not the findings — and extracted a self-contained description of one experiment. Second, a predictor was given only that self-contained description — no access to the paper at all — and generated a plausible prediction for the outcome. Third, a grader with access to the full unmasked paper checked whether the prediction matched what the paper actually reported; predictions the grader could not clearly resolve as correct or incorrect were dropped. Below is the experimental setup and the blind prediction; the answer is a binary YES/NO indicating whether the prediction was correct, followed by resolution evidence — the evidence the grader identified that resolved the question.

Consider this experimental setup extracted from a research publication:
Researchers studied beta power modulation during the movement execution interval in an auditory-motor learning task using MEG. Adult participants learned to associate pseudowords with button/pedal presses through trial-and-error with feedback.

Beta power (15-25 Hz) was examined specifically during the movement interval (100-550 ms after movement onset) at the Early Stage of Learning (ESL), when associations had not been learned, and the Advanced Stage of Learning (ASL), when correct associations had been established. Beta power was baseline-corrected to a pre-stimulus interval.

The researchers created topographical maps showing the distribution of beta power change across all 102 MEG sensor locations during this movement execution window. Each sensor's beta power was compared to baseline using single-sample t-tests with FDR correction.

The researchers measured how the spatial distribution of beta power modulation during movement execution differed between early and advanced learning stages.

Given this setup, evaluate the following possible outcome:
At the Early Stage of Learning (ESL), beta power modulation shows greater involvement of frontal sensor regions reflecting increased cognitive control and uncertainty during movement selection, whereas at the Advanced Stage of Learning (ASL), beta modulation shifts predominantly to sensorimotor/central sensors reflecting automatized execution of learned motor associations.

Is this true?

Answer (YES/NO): NO